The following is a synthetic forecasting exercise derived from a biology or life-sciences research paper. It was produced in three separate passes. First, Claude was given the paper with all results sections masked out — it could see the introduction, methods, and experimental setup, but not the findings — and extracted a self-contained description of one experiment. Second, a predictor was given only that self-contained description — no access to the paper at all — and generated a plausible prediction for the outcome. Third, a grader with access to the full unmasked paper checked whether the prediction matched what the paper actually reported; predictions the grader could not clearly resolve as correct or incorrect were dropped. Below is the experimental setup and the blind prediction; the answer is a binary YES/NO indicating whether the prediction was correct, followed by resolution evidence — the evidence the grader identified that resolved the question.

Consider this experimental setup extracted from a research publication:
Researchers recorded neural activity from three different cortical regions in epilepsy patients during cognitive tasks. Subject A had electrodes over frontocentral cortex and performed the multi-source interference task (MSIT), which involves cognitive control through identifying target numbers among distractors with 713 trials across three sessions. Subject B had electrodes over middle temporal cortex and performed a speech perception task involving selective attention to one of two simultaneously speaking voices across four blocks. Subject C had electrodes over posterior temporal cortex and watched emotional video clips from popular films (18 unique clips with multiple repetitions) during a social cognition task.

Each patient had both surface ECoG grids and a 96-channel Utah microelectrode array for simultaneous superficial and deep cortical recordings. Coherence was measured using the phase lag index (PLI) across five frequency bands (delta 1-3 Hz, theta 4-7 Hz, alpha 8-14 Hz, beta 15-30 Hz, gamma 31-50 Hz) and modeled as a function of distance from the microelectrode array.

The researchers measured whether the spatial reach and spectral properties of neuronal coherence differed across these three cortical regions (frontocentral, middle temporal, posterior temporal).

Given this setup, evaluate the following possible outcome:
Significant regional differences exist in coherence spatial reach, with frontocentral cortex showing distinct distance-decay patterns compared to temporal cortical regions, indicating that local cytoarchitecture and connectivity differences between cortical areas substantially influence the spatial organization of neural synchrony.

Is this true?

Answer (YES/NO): NO